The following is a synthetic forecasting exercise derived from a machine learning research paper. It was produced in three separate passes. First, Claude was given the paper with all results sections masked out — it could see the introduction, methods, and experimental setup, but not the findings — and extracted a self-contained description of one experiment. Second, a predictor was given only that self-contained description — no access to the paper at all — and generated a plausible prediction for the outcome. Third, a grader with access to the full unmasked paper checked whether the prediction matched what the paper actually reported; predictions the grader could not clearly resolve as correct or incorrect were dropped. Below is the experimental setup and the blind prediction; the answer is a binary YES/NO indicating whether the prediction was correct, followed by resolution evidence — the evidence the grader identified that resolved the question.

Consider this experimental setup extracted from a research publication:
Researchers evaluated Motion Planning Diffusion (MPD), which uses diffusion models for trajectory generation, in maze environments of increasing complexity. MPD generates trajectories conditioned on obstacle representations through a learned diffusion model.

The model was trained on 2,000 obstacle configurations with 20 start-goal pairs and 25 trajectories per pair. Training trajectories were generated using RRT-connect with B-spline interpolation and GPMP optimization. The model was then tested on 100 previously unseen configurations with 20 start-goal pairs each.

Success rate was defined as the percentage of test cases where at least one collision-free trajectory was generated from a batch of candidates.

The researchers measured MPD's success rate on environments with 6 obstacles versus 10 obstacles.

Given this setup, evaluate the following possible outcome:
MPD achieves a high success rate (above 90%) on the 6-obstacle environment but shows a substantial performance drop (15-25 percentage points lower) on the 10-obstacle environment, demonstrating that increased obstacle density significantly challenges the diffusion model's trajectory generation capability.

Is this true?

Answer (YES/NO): NO